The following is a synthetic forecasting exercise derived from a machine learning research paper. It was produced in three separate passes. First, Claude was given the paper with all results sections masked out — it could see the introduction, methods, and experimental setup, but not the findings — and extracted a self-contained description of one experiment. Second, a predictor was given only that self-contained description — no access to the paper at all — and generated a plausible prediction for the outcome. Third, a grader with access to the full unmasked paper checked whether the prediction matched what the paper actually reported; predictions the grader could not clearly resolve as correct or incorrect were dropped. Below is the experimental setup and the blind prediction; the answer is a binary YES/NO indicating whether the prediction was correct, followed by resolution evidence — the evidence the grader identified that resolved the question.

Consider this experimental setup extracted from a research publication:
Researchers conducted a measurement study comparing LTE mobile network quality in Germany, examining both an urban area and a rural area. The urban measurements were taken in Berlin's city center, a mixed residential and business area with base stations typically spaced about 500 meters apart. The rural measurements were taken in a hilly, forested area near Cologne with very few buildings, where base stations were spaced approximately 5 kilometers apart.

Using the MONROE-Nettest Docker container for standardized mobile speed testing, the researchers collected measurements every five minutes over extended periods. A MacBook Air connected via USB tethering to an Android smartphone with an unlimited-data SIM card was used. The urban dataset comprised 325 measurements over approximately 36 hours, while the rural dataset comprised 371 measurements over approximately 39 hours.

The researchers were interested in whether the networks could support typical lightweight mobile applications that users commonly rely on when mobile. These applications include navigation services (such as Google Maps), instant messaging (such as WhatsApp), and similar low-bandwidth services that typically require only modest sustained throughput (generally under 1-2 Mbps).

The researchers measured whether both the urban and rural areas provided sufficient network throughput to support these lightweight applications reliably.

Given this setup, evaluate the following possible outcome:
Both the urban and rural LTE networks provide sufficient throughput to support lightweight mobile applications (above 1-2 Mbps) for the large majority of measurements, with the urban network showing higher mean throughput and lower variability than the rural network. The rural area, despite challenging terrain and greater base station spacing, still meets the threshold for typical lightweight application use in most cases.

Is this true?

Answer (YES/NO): NO